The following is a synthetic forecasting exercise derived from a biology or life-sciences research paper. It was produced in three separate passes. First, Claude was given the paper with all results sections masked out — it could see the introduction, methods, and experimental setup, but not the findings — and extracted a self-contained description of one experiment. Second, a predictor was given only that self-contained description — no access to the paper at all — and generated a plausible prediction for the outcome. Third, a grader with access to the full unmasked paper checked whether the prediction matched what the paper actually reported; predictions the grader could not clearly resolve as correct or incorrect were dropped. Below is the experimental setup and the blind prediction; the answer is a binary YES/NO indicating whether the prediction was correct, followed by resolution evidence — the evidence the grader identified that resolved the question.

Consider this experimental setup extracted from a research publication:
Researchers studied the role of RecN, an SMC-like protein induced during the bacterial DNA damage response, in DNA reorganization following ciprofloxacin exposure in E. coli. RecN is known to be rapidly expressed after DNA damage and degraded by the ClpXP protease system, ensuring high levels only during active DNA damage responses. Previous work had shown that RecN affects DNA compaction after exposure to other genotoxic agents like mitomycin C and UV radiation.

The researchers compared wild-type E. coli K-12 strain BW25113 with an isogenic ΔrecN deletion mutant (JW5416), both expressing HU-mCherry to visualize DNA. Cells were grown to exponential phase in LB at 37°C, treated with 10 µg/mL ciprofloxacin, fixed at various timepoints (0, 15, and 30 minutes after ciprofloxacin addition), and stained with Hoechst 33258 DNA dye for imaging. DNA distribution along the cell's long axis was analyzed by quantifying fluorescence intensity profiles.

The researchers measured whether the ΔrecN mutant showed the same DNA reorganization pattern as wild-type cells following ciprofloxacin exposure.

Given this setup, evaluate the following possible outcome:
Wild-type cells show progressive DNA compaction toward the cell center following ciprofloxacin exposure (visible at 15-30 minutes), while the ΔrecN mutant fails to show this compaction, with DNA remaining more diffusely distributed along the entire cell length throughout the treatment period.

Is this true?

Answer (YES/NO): YES